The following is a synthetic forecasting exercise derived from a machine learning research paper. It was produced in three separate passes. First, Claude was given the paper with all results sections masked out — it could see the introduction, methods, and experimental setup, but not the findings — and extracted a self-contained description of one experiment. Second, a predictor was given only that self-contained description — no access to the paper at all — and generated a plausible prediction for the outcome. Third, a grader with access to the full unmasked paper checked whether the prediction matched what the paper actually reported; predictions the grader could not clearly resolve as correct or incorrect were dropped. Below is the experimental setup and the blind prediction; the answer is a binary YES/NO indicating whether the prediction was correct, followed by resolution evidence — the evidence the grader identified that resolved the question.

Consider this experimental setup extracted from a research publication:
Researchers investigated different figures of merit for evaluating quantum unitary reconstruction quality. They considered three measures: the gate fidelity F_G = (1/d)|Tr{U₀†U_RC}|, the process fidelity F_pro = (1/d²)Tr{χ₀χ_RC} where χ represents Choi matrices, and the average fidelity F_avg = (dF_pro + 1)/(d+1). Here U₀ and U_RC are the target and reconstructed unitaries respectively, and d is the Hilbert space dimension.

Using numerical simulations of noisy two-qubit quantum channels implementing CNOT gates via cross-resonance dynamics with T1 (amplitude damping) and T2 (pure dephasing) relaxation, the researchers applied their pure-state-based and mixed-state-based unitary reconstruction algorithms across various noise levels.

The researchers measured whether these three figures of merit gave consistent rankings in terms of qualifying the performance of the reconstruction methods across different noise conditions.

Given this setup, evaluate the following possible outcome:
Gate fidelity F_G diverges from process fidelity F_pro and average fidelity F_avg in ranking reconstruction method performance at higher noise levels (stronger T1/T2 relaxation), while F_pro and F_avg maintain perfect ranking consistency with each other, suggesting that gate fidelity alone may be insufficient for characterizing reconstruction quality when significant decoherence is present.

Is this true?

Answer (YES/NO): NO